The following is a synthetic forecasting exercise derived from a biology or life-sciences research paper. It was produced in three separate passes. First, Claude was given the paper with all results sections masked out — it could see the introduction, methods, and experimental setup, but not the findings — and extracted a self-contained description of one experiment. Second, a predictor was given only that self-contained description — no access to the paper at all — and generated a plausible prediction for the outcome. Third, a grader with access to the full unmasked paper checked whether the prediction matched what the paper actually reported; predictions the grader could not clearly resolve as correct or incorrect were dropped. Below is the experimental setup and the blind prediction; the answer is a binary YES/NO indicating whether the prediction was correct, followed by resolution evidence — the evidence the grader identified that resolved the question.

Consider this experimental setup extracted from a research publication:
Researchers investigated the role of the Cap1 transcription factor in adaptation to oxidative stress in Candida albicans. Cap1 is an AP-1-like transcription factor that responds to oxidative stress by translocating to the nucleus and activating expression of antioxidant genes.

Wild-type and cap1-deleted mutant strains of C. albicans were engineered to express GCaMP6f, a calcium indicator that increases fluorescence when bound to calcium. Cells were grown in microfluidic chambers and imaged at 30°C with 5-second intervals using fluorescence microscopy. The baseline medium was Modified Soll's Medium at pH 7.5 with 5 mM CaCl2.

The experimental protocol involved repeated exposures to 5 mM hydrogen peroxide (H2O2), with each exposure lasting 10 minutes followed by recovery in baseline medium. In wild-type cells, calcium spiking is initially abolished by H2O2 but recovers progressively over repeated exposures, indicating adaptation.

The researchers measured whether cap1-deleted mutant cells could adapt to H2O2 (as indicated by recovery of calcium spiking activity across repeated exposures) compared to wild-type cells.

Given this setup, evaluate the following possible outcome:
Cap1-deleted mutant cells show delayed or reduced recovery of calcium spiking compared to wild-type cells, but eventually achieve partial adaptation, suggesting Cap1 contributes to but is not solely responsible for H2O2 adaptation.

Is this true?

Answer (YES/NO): NO